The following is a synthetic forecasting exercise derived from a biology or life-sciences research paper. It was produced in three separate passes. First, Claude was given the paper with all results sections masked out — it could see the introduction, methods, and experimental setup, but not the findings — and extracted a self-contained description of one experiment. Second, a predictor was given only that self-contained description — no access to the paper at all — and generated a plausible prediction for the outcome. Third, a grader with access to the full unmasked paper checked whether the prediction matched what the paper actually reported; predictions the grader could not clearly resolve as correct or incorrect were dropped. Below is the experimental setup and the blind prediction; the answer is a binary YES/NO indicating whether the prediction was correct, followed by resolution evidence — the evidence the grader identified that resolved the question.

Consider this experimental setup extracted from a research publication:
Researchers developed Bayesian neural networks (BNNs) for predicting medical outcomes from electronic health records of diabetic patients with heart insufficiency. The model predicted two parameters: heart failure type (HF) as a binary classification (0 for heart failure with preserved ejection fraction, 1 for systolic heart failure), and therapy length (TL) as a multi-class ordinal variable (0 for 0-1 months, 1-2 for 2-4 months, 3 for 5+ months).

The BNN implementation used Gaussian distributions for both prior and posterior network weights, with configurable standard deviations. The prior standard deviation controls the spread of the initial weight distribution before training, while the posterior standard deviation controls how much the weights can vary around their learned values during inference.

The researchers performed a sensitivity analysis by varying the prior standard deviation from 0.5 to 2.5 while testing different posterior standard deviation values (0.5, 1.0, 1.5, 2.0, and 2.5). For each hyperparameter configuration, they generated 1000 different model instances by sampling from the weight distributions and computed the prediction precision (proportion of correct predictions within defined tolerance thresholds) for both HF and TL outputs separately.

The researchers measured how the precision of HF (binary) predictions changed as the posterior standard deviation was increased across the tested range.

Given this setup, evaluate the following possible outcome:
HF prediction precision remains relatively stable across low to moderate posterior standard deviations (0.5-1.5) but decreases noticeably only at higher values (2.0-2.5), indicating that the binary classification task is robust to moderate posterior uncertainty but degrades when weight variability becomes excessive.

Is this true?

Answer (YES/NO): NO